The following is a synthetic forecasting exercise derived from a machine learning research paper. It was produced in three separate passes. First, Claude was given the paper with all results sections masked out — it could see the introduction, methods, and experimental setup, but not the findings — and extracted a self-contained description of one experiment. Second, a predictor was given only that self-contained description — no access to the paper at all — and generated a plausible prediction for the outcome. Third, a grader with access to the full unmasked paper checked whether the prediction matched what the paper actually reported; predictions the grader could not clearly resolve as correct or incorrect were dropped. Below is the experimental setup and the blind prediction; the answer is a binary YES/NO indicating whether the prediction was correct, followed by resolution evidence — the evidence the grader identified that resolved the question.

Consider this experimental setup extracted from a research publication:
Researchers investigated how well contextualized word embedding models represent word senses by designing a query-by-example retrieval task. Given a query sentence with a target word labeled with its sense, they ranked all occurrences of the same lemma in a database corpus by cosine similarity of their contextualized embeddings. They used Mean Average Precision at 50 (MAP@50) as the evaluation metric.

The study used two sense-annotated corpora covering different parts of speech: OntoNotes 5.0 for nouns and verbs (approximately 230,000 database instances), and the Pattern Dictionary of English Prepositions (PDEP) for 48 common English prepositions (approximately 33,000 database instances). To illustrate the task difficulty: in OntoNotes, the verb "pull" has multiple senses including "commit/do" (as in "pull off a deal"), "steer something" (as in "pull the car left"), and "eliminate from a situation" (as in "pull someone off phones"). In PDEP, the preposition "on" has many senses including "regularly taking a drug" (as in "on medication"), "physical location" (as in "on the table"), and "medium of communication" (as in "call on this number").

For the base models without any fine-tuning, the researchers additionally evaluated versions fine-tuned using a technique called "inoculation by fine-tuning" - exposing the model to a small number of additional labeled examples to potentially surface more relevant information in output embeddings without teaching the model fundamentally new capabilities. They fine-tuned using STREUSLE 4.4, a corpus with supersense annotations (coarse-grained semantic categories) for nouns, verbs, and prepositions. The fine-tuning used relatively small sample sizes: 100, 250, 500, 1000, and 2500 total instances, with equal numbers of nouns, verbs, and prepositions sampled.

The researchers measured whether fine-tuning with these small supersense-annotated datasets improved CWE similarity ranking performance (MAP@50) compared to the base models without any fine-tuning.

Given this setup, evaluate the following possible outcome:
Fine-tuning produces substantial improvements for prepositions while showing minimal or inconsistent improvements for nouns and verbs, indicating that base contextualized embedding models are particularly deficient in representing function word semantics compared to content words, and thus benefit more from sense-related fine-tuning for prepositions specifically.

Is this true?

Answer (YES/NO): NO